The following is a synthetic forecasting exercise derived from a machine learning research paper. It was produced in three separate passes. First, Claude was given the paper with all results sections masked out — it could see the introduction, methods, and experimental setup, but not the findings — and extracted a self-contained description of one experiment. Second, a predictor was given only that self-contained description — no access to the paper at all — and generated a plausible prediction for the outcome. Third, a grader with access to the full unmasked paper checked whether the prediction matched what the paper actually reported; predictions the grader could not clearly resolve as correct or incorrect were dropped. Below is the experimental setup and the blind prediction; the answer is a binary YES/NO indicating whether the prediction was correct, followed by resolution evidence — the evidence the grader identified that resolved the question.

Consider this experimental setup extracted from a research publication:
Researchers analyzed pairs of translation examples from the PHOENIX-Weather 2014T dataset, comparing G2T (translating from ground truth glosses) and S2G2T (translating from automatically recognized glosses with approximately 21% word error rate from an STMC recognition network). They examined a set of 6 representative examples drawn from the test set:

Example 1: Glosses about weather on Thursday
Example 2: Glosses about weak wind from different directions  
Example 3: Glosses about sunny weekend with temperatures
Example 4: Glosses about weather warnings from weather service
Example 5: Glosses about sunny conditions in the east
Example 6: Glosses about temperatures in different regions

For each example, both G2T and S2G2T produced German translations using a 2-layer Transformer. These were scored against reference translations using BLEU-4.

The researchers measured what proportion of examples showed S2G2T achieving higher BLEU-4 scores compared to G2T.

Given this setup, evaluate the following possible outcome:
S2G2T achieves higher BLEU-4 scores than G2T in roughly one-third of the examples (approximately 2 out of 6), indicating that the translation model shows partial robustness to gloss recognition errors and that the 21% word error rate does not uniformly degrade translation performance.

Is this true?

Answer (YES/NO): NO